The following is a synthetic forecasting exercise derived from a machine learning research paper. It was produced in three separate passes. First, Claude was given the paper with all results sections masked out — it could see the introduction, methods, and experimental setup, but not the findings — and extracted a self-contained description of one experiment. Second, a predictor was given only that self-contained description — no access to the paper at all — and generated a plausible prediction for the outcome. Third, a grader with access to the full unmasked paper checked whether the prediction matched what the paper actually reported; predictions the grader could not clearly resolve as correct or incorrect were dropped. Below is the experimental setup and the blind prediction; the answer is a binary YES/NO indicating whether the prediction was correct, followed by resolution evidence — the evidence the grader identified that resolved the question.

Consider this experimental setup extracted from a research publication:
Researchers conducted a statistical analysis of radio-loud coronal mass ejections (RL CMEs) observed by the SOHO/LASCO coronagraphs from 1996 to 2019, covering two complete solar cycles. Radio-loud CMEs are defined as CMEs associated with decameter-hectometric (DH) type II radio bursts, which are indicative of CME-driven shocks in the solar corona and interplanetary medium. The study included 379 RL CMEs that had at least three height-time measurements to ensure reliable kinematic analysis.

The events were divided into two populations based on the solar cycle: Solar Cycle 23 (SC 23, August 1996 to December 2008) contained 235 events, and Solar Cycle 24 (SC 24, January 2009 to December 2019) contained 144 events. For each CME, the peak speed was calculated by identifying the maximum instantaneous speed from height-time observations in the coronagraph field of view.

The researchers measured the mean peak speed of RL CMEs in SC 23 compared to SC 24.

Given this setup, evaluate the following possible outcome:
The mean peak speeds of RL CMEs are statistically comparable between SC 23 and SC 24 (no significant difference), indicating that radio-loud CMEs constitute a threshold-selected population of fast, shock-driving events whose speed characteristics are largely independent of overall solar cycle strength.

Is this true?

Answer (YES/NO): NO